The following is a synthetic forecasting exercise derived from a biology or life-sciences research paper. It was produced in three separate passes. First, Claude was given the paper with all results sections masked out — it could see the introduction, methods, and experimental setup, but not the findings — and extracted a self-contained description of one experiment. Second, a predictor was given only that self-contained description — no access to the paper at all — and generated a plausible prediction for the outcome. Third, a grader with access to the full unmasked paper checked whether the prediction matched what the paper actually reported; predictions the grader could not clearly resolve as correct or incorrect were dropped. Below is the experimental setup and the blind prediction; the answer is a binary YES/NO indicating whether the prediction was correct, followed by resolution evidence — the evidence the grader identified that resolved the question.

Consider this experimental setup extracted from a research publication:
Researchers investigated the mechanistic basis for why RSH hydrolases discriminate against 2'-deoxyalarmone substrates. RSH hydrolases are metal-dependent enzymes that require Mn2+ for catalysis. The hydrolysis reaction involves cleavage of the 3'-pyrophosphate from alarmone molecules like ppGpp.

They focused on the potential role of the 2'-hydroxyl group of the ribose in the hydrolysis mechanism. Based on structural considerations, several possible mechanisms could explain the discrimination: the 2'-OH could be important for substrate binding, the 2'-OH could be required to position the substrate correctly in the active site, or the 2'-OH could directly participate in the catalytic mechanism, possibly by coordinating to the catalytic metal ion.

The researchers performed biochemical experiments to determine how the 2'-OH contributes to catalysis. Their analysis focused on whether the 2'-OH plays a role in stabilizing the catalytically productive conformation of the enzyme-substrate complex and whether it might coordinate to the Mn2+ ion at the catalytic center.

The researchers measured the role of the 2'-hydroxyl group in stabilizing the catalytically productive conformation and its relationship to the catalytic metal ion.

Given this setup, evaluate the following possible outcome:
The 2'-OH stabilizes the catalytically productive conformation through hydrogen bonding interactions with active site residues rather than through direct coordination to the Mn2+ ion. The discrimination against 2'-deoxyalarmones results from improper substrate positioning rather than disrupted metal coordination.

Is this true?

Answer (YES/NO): NO